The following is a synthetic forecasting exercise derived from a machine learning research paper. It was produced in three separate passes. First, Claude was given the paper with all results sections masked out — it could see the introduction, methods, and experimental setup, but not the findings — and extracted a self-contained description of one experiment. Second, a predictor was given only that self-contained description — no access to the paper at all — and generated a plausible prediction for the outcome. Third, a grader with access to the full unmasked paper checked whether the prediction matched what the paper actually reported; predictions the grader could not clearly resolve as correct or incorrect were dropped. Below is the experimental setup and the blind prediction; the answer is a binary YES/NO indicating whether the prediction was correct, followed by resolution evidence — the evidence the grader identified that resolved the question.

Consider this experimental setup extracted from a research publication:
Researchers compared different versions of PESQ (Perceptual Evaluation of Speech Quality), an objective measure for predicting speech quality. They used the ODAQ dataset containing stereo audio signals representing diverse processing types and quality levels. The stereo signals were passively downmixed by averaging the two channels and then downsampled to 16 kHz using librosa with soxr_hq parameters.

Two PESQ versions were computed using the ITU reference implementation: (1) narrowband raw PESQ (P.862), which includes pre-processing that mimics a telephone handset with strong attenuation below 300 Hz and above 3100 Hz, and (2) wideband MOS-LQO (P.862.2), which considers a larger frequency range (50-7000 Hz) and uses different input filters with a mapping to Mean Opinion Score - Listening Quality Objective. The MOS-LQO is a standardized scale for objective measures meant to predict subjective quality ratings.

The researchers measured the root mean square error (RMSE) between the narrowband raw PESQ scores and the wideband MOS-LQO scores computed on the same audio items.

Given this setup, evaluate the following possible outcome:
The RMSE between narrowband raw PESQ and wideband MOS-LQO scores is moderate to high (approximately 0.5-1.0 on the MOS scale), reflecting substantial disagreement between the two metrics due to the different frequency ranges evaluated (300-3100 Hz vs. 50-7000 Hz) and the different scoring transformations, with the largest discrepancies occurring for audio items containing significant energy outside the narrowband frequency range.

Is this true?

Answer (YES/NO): YES